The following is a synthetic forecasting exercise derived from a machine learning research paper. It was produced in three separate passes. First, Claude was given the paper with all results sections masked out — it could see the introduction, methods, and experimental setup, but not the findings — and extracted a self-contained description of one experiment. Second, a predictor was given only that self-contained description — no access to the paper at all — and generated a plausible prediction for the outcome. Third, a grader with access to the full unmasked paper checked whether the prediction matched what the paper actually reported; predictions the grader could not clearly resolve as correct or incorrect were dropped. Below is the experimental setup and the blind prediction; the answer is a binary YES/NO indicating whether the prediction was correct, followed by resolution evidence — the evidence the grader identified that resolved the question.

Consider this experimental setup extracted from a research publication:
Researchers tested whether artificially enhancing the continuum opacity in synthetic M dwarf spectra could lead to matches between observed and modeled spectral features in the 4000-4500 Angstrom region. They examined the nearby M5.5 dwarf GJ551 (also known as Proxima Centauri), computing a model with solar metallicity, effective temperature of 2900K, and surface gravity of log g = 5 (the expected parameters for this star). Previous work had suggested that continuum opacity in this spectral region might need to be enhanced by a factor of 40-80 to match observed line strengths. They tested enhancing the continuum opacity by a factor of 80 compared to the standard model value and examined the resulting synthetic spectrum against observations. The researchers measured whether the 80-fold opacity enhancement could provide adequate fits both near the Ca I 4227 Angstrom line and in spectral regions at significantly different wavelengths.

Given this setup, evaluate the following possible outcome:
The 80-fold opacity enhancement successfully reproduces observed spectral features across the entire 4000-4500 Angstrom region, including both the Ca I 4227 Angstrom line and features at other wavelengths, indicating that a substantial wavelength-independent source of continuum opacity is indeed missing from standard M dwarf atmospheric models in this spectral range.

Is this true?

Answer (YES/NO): NO